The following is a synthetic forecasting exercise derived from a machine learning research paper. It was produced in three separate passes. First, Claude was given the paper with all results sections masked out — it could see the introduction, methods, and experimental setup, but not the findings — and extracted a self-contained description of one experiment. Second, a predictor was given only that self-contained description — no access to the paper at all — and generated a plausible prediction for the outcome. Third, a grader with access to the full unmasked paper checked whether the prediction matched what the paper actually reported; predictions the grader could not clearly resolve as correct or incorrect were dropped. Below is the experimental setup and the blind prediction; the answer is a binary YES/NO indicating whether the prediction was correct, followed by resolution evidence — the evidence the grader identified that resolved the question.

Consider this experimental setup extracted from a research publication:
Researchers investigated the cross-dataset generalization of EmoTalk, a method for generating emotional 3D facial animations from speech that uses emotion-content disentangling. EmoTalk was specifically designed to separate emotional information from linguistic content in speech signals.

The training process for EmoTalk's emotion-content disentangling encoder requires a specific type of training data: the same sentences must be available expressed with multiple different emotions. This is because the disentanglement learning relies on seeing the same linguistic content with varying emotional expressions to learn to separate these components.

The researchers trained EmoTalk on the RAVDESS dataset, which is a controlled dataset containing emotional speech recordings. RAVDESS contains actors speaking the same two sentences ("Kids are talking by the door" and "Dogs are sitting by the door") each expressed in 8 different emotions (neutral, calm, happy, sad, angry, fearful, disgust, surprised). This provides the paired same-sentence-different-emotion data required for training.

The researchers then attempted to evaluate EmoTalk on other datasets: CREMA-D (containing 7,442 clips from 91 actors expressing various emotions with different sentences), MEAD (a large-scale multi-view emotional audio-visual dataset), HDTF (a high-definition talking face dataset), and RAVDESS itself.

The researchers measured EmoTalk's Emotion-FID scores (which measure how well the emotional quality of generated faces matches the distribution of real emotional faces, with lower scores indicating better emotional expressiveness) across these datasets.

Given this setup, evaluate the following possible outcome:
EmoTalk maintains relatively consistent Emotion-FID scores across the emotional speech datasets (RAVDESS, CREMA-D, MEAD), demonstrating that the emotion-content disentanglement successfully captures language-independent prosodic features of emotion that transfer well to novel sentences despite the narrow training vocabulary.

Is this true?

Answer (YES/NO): NO